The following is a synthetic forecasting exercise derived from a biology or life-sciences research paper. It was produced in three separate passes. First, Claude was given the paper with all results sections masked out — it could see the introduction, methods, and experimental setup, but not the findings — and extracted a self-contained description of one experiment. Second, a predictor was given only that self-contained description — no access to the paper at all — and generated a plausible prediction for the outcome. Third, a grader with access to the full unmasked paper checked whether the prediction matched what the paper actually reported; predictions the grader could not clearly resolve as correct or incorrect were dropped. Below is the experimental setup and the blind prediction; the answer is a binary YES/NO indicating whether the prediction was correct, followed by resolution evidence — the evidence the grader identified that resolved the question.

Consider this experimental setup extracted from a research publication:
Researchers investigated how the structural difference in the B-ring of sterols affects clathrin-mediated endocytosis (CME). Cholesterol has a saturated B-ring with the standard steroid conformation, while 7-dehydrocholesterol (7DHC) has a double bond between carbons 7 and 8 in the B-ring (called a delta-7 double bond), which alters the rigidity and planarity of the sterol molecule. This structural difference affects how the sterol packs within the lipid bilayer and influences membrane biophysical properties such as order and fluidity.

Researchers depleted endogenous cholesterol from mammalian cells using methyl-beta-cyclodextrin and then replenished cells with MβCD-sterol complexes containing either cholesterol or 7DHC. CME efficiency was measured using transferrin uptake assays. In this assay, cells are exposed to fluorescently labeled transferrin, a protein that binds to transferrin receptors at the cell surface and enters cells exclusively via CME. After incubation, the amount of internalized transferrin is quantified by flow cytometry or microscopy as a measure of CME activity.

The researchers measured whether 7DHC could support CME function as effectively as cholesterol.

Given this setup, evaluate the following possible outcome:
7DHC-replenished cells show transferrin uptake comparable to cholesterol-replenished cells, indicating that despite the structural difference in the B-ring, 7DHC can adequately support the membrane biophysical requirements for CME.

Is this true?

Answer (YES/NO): YES